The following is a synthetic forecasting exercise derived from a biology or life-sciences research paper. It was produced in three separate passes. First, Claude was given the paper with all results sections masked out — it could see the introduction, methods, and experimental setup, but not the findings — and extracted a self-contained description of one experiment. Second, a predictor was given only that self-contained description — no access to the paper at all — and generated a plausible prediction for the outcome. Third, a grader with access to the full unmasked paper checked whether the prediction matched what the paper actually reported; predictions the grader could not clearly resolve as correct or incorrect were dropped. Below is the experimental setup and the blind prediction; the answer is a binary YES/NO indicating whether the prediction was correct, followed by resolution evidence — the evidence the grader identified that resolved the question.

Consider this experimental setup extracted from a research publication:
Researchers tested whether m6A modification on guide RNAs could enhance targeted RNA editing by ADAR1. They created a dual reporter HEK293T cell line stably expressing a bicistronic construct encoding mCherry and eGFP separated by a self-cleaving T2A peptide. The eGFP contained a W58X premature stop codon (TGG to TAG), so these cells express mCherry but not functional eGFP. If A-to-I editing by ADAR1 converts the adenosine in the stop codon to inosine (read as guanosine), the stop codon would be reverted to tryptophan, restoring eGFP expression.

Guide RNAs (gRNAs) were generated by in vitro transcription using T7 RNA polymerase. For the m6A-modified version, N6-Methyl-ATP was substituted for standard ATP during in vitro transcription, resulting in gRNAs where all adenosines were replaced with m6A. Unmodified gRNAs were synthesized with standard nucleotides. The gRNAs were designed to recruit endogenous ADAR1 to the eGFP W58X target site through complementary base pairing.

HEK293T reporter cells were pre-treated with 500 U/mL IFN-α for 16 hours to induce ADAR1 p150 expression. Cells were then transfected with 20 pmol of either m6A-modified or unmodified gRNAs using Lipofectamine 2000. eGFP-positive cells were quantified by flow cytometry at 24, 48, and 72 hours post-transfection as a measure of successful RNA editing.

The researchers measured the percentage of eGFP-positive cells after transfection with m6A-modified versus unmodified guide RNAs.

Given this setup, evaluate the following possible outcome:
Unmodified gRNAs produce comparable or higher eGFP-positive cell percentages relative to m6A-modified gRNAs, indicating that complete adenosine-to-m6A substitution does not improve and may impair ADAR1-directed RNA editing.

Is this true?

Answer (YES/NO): NO